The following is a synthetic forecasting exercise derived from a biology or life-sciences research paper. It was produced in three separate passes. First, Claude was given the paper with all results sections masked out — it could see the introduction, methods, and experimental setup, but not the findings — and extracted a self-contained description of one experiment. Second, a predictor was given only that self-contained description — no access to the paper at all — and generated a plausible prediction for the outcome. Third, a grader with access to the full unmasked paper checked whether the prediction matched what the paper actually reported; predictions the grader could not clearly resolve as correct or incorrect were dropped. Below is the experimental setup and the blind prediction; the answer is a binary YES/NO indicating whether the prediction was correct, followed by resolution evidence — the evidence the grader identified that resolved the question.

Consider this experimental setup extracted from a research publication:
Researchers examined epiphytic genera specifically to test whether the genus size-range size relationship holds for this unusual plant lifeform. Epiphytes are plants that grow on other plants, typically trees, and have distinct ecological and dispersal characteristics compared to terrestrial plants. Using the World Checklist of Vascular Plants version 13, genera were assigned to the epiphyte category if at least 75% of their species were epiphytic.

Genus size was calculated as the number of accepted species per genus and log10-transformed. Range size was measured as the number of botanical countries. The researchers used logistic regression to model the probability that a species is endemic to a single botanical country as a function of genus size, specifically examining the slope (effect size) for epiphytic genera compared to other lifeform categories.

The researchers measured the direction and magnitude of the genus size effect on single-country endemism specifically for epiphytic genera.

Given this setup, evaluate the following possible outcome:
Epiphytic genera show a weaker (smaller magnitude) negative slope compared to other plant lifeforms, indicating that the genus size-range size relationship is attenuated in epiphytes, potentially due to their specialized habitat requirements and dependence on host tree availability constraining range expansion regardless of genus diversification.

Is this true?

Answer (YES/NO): NO